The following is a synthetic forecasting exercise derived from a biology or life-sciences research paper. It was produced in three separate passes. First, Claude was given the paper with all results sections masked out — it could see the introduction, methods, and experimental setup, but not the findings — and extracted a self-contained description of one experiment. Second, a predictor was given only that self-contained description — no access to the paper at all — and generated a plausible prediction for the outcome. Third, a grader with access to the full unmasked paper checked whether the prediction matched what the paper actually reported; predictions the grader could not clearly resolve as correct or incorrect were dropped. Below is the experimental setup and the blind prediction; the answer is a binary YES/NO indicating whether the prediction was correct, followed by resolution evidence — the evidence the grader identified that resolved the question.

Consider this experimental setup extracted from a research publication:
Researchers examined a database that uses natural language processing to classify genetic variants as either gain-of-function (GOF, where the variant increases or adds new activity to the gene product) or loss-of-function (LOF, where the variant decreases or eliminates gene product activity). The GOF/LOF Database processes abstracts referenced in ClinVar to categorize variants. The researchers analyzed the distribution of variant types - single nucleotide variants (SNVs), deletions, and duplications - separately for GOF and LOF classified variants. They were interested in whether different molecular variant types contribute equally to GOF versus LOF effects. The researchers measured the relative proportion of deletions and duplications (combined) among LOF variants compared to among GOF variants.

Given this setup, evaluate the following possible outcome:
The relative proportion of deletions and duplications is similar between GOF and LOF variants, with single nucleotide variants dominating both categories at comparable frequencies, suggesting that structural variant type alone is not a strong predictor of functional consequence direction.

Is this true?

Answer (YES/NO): NO